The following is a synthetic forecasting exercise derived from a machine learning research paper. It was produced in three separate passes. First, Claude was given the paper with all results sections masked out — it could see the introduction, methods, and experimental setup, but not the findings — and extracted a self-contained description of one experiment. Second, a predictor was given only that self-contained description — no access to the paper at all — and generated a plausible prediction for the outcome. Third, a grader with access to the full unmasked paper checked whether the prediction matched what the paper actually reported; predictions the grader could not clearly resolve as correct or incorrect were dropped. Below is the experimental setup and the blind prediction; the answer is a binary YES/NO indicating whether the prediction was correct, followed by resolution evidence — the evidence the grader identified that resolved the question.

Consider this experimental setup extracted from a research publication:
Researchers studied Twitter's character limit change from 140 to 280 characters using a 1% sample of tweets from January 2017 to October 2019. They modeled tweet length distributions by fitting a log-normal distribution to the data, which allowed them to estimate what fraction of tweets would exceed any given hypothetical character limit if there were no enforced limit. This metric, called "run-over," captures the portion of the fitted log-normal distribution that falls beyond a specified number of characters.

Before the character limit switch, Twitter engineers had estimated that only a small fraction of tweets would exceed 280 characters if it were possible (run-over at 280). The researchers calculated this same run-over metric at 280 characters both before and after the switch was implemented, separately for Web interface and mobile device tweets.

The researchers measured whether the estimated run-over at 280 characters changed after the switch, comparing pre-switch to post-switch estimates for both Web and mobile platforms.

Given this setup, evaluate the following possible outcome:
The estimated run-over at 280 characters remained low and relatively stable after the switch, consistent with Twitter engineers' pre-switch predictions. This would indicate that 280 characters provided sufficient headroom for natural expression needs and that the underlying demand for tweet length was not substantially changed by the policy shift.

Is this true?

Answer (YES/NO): NO